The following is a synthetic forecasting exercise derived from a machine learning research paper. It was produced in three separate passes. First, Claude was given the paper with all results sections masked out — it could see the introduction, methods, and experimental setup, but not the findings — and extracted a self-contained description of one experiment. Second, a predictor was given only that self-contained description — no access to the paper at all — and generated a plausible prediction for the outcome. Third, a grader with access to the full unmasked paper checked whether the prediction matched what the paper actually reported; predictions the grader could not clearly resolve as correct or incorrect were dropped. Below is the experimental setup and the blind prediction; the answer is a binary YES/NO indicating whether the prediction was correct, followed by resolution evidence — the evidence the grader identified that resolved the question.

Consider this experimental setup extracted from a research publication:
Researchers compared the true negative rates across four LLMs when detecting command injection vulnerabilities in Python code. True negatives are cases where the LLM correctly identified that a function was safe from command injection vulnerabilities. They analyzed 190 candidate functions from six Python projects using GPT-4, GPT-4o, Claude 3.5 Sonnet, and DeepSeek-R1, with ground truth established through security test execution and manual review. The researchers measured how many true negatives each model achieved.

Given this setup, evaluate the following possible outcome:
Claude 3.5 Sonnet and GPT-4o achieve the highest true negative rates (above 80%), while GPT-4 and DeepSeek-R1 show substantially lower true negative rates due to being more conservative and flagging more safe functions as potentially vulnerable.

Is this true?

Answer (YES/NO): NO